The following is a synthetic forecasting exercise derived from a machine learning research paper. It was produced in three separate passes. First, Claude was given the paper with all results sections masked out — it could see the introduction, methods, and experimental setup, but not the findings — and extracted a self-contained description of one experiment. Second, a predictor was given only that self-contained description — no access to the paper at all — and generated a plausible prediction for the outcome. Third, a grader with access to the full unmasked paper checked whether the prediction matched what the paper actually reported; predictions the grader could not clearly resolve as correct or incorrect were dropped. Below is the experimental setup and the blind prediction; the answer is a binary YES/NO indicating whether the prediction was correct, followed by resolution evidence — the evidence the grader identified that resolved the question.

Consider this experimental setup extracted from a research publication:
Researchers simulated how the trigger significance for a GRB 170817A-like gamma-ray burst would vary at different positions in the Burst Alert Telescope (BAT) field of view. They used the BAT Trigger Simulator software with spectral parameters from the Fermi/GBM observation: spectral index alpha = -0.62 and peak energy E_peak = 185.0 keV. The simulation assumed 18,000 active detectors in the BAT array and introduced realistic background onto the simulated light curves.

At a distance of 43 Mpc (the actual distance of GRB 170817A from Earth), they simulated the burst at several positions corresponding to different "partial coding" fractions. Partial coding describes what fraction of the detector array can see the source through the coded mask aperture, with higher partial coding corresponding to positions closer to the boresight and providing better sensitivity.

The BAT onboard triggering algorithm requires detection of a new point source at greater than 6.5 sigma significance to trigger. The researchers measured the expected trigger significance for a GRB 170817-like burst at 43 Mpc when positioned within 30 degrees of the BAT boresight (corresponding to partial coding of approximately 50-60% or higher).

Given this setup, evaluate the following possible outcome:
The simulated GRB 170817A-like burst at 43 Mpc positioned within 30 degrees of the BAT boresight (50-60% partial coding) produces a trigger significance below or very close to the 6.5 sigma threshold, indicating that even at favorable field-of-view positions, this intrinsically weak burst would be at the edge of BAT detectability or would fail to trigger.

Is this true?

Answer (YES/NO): NO